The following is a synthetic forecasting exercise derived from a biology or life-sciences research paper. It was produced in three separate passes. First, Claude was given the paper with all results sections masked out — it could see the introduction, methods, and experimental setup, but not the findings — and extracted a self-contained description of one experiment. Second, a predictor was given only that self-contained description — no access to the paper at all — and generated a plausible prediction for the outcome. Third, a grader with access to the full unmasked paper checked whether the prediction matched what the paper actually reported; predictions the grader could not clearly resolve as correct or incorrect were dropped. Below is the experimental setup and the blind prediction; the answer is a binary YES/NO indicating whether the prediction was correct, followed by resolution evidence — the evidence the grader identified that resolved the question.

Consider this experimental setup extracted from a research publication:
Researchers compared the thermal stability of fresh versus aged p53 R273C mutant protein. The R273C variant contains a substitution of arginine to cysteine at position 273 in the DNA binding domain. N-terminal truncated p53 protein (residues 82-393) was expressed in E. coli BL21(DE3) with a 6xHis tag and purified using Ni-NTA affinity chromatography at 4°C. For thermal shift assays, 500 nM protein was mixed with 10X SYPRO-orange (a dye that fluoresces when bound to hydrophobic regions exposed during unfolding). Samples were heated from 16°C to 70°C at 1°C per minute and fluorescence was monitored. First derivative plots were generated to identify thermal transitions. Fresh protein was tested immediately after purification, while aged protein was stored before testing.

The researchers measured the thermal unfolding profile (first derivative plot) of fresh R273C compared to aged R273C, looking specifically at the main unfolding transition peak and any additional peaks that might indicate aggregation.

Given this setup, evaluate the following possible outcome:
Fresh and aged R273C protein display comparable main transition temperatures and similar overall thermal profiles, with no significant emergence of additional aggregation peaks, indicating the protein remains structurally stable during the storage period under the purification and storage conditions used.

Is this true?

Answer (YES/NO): NO